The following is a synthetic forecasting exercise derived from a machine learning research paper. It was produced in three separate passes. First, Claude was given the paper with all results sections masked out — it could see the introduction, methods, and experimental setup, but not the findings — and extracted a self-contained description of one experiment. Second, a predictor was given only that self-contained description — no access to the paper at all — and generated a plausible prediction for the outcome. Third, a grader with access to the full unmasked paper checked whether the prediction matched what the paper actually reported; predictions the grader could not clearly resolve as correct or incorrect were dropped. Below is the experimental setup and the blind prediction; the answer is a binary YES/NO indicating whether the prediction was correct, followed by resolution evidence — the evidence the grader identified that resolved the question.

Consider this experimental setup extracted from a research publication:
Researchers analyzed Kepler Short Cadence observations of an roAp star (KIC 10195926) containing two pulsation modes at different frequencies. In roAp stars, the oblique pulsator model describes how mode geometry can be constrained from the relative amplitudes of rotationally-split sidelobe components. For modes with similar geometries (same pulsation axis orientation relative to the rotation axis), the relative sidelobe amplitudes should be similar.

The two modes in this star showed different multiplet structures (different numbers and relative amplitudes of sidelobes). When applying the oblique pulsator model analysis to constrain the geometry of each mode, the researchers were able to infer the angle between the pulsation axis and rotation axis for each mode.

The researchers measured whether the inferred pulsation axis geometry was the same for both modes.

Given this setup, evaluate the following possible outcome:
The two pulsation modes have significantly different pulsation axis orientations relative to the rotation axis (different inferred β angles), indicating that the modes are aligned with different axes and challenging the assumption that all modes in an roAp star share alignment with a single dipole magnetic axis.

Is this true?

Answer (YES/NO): YES